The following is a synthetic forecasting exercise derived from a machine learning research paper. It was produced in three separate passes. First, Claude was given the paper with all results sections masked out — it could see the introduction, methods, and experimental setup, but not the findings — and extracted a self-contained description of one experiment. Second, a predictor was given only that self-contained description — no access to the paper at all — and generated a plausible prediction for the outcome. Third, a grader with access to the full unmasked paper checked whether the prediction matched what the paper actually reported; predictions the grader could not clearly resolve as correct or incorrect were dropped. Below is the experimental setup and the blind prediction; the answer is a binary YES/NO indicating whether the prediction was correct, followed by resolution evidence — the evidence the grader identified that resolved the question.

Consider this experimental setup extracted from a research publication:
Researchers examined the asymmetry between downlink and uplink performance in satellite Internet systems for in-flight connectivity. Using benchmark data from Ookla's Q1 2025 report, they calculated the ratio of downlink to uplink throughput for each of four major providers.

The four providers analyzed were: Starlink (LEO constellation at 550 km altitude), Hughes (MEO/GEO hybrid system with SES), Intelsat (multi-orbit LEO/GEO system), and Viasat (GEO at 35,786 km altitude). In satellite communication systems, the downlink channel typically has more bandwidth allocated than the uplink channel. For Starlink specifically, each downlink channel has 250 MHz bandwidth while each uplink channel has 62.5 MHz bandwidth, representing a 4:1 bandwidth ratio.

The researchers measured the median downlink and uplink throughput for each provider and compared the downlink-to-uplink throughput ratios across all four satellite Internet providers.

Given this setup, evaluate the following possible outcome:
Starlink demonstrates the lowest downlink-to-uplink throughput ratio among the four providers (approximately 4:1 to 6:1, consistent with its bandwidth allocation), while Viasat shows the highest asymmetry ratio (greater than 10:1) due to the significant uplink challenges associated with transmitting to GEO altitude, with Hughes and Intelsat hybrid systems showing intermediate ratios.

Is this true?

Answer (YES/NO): NO